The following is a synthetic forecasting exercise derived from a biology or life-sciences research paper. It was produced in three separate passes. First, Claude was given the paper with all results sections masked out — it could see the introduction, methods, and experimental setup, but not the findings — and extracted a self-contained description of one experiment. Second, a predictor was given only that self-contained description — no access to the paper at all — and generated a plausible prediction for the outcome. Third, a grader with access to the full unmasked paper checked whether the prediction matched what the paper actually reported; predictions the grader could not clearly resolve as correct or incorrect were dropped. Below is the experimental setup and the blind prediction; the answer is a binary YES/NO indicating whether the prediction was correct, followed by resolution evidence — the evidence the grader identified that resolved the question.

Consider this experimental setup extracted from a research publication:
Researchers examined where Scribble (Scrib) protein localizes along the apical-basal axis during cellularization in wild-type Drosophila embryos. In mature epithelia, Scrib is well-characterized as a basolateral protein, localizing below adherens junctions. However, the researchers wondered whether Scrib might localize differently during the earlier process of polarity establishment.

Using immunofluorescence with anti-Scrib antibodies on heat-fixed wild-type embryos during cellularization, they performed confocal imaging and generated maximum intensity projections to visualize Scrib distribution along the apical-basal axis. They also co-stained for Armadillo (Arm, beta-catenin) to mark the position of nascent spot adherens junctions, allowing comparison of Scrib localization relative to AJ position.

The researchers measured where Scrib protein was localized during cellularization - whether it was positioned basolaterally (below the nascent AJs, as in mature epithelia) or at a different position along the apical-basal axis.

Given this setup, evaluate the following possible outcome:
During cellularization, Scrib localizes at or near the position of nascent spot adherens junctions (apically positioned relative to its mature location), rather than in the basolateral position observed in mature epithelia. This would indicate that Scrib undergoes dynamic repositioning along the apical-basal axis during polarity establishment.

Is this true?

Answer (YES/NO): YES